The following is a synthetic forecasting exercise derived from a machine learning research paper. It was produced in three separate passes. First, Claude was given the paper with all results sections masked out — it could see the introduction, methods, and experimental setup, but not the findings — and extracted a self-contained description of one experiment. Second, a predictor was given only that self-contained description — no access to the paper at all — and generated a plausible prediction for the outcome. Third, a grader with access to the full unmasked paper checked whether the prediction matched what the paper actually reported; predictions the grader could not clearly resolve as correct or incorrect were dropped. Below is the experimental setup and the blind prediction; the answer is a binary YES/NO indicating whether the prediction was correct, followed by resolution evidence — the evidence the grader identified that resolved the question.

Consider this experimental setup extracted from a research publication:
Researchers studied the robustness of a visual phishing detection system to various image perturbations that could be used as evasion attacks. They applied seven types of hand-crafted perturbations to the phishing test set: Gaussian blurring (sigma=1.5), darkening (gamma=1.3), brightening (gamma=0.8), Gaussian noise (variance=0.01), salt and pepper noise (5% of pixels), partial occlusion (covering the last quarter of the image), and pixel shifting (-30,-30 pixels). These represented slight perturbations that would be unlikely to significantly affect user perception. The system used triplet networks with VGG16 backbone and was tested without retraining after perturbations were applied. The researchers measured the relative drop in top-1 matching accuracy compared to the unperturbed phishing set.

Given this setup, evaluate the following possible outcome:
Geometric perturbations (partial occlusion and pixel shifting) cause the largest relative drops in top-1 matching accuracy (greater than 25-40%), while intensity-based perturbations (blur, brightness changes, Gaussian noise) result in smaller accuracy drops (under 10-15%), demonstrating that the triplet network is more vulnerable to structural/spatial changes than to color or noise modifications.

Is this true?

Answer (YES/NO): NO